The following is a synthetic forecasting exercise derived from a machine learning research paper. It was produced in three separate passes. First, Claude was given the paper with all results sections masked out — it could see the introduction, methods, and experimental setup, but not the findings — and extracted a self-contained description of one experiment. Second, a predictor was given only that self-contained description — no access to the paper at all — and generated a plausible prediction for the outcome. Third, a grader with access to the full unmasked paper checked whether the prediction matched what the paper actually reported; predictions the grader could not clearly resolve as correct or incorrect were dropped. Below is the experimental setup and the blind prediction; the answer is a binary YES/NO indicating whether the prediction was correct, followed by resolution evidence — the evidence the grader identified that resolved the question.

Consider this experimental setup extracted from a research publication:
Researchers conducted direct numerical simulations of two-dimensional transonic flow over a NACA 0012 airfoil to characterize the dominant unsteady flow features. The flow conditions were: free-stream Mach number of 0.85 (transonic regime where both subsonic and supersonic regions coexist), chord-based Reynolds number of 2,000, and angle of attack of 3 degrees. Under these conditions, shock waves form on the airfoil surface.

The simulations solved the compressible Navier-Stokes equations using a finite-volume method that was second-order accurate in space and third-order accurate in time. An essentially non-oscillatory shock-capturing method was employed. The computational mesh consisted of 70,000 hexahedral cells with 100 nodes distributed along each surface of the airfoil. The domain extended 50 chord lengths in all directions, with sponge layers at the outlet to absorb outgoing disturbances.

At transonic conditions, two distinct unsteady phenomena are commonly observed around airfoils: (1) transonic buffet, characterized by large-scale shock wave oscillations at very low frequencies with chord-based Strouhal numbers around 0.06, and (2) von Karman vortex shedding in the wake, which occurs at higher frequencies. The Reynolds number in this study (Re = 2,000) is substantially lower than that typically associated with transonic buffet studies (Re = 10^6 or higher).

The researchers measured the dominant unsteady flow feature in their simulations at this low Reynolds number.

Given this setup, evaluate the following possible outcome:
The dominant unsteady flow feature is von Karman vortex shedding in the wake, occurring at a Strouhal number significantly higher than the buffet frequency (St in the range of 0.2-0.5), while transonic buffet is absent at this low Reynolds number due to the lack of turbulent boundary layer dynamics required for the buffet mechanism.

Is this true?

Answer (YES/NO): NO